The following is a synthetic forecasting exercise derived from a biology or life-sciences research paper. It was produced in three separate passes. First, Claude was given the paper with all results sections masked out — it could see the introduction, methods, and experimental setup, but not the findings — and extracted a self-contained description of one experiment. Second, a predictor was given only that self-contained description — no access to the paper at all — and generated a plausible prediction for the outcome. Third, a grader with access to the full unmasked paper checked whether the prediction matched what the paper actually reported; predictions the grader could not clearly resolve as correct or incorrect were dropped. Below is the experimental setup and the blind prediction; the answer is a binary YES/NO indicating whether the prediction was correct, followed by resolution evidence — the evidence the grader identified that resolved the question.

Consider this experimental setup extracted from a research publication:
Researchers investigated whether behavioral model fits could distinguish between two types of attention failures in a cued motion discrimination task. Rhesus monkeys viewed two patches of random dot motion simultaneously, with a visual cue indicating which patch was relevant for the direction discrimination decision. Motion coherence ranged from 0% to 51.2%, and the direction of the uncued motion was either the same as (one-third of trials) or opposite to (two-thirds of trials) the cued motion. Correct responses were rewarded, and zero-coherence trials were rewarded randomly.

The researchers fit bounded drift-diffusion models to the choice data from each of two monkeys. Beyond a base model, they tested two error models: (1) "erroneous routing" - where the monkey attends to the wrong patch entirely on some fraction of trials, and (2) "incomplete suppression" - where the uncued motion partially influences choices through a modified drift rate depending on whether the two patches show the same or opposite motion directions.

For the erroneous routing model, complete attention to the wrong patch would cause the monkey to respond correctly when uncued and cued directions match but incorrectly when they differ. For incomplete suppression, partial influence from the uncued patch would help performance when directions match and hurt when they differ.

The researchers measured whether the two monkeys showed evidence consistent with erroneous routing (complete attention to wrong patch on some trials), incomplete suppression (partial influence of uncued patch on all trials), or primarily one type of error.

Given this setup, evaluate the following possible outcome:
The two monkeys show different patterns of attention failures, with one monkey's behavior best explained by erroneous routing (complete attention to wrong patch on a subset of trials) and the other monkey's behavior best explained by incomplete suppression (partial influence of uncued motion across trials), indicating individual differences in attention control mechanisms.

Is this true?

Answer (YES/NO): NO